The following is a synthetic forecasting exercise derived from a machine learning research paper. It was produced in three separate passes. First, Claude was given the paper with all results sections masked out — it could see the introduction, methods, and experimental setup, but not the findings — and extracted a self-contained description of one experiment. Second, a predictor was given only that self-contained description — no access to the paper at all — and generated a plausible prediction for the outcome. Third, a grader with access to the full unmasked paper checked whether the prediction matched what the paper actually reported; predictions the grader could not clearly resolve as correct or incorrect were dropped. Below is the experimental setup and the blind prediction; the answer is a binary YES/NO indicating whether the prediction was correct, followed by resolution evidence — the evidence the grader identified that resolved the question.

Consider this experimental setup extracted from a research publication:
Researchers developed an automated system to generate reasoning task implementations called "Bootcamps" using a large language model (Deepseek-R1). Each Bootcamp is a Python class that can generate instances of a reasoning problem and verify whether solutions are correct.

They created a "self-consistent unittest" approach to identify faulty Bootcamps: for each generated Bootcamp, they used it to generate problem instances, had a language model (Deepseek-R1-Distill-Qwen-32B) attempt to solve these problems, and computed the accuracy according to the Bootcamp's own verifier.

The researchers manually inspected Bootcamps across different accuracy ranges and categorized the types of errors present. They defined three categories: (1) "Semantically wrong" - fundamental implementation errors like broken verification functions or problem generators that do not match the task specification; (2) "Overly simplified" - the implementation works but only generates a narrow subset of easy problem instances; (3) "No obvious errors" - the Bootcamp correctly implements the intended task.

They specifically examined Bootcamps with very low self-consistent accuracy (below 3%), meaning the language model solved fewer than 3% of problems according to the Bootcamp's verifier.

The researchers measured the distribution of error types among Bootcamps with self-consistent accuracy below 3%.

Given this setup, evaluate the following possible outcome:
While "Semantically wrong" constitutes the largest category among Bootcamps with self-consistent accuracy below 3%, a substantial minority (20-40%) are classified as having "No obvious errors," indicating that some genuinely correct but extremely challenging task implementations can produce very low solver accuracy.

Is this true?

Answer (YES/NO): NO